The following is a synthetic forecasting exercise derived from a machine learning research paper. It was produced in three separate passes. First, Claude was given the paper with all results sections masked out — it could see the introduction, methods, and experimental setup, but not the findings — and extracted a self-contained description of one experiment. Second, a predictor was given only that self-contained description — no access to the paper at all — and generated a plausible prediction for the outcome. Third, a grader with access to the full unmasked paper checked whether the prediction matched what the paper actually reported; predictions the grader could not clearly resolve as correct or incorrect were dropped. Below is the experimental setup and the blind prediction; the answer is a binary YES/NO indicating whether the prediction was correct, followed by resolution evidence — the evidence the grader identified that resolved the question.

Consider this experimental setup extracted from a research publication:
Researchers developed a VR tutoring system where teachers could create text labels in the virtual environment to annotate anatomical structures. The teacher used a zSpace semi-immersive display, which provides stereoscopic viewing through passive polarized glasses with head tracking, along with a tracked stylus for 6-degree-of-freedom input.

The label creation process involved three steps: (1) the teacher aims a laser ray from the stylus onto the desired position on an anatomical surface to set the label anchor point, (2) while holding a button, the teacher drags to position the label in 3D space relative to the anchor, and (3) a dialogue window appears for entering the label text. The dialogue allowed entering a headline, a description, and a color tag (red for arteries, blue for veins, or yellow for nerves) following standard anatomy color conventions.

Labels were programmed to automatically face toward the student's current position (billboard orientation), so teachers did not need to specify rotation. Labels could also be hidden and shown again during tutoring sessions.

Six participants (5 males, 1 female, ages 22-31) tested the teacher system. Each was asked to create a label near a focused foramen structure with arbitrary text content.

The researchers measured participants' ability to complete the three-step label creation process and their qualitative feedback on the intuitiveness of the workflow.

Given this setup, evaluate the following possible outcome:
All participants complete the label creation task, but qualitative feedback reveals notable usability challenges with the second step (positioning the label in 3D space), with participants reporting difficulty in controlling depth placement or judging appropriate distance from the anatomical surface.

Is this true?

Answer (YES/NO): NO